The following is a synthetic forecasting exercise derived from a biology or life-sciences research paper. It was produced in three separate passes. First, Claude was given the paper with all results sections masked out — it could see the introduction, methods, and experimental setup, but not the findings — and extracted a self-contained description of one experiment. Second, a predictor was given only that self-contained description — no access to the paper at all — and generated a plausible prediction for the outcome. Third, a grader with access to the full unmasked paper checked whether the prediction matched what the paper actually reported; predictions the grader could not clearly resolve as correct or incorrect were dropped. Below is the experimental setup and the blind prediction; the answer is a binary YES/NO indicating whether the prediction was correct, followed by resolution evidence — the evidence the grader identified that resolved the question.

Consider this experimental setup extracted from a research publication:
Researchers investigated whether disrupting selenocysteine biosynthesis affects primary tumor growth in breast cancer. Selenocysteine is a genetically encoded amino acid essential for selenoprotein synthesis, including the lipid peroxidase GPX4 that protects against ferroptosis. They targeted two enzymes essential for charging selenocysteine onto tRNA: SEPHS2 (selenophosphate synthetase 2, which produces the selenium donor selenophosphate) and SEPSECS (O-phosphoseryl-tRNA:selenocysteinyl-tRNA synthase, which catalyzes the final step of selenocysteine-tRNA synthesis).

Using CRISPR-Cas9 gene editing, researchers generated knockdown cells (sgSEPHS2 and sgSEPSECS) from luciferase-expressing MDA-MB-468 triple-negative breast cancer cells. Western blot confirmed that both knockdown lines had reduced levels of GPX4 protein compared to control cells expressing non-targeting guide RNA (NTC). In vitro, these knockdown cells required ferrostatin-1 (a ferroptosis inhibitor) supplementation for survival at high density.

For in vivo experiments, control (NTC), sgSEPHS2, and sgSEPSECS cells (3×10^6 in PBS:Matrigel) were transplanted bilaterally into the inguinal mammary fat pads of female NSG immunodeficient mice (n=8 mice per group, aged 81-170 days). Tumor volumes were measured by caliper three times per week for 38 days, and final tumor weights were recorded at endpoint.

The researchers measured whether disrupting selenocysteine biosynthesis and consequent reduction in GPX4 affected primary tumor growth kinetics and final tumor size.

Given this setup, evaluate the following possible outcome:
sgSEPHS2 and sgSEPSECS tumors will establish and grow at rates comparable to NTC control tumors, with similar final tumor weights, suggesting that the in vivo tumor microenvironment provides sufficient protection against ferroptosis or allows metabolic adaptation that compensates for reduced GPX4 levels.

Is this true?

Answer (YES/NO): YES